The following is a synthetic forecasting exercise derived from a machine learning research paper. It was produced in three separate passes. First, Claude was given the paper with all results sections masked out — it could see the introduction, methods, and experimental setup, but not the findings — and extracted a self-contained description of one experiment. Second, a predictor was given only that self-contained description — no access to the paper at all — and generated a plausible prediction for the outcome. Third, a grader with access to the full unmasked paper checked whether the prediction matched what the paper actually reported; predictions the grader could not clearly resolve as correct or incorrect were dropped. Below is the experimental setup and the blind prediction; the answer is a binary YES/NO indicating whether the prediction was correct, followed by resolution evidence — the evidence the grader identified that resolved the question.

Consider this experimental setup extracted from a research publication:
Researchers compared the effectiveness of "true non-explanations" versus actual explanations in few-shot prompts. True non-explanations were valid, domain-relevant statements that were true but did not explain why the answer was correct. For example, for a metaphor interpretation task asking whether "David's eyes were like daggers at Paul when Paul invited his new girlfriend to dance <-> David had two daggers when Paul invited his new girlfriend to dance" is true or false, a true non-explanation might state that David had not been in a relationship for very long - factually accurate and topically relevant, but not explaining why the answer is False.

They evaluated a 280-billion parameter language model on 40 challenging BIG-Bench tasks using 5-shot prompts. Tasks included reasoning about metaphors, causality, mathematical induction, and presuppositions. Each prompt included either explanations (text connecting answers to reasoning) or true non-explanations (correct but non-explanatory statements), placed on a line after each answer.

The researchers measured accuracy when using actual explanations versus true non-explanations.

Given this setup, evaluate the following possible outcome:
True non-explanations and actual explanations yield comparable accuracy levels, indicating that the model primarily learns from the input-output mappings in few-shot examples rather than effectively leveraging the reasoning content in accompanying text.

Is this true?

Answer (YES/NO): NO